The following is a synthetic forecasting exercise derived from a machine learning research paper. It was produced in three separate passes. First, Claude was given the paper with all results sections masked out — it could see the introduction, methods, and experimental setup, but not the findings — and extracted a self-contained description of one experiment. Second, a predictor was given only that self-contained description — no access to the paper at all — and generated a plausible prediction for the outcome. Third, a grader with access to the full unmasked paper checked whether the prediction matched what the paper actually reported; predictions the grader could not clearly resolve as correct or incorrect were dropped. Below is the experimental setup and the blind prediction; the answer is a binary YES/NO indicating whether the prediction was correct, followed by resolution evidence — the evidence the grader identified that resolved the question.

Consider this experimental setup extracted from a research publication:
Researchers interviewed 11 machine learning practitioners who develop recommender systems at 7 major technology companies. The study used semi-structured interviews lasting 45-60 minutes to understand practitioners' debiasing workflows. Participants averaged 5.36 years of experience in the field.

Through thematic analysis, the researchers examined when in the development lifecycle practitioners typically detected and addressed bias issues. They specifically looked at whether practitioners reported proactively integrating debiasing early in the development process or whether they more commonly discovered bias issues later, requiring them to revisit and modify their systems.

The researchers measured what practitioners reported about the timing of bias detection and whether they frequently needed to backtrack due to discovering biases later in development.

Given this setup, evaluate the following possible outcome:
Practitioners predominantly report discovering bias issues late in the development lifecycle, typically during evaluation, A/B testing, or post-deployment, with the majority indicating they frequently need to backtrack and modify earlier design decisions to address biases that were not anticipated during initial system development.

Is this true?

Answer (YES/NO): YES